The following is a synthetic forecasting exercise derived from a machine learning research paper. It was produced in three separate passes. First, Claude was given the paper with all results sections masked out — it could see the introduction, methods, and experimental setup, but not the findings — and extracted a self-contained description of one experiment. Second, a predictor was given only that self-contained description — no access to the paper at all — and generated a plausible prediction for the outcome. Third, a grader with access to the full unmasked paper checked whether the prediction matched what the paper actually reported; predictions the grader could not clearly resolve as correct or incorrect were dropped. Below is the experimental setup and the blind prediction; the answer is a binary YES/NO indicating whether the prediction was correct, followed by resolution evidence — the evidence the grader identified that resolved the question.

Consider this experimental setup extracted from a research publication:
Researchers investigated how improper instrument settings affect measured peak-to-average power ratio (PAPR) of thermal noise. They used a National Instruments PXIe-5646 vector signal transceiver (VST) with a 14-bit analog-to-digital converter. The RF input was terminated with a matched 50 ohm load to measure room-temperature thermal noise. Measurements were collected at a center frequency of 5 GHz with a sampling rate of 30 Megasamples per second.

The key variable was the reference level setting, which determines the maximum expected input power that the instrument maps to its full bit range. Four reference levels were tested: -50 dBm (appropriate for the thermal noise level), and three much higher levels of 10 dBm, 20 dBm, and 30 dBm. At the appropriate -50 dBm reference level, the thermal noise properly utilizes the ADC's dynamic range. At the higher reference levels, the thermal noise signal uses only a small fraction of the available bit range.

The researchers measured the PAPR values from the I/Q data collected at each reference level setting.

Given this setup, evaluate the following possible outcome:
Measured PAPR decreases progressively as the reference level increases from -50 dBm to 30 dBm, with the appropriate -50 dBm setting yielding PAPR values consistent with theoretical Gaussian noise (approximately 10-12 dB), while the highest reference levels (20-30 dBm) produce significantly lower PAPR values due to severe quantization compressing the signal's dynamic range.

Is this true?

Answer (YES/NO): YES